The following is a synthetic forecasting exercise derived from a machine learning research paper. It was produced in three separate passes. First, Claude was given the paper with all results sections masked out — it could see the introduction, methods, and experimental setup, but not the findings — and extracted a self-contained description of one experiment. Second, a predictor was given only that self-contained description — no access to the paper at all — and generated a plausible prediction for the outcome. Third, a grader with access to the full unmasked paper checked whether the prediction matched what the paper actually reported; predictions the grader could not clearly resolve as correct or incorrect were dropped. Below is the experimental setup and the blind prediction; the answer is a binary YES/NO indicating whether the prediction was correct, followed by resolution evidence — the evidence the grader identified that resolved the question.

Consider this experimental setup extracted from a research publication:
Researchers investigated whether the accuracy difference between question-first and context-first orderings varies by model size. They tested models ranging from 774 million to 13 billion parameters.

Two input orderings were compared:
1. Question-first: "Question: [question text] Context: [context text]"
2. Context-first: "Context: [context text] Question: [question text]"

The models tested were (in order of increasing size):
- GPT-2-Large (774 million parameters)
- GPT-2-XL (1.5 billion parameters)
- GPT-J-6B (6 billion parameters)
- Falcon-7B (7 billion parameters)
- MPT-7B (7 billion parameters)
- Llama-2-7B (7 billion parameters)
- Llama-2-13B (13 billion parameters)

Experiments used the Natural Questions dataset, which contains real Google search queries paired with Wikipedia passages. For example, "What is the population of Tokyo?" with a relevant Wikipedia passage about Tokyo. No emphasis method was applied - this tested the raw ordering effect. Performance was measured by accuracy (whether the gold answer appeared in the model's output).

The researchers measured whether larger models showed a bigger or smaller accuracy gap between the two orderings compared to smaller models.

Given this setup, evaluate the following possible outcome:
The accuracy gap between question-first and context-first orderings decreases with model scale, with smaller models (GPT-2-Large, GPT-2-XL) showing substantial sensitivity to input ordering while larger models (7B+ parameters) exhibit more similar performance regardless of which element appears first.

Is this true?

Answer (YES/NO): NO